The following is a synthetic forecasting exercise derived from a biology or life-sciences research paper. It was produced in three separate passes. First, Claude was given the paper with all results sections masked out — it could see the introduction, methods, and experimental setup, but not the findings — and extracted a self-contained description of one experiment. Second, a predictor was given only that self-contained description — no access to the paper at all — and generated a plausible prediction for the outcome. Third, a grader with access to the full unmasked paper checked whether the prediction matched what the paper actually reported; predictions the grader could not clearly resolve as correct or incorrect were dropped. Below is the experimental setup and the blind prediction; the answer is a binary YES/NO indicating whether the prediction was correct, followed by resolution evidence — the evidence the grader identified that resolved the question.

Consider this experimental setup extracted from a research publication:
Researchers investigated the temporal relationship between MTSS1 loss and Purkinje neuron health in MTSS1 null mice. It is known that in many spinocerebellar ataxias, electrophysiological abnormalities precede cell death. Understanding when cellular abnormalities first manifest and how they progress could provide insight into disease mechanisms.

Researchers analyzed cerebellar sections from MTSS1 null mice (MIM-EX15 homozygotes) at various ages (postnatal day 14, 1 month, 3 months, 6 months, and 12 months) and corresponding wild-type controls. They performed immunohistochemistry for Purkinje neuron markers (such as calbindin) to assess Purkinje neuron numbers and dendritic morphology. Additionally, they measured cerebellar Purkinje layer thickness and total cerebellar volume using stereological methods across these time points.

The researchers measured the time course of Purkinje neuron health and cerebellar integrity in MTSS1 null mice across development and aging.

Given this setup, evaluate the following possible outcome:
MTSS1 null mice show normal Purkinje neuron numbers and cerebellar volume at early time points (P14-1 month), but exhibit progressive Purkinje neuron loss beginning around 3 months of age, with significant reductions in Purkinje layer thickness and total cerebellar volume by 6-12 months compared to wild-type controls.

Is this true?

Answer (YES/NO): NO